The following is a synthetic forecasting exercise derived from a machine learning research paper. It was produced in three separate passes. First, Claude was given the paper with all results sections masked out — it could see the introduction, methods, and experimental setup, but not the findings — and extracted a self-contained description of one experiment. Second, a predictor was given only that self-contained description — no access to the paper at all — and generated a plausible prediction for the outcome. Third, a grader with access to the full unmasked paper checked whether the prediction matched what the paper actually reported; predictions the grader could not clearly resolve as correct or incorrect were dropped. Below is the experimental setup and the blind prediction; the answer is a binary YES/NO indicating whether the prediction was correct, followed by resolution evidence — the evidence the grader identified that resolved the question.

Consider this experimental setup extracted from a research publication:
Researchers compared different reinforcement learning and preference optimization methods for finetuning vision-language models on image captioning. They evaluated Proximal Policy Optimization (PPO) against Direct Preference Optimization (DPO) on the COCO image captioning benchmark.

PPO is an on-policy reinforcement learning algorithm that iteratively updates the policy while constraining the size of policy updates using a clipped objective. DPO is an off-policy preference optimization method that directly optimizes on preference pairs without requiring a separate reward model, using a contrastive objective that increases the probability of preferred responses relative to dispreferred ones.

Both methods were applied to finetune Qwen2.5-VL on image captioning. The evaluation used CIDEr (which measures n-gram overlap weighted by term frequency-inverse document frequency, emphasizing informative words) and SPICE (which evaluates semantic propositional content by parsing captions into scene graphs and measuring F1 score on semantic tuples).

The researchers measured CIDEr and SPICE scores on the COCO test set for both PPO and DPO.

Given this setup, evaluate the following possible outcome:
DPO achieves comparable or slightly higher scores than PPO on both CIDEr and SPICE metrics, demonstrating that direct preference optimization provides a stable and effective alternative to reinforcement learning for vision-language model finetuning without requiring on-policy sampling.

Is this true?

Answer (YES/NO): NO